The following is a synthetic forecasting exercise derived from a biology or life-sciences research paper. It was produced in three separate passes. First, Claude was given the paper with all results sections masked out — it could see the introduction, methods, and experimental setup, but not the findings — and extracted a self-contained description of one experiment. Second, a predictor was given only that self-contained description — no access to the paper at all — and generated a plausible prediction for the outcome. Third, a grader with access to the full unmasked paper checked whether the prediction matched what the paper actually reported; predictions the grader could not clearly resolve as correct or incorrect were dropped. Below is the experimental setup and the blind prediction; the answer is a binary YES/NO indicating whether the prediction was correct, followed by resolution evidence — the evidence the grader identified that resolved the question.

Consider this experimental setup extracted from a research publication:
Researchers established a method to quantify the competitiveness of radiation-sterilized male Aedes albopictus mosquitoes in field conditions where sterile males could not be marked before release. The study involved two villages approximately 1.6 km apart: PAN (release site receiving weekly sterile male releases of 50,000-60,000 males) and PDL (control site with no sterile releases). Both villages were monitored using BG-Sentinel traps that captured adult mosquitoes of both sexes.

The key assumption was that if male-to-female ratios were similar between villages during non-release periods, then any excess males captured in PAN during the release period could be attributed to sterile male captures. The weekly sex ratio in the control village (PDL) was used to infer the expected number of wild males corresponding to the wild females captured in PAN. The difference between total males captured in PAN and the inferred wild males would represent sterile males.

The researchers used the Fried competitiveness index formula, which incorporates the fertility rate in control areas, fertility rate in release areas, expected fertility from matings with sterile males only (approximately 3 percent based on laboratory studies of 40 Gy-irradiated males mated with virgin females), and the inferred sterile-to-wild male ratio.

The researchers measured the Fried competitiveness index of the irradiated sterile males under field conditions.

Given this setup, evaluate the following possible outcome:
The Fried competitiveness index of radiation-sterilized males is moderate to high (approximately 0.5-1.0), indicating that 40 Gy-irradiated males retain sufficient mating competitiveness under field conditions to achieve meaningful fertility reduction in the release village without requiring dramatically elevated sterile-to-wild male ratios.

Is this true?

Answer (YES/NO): NO